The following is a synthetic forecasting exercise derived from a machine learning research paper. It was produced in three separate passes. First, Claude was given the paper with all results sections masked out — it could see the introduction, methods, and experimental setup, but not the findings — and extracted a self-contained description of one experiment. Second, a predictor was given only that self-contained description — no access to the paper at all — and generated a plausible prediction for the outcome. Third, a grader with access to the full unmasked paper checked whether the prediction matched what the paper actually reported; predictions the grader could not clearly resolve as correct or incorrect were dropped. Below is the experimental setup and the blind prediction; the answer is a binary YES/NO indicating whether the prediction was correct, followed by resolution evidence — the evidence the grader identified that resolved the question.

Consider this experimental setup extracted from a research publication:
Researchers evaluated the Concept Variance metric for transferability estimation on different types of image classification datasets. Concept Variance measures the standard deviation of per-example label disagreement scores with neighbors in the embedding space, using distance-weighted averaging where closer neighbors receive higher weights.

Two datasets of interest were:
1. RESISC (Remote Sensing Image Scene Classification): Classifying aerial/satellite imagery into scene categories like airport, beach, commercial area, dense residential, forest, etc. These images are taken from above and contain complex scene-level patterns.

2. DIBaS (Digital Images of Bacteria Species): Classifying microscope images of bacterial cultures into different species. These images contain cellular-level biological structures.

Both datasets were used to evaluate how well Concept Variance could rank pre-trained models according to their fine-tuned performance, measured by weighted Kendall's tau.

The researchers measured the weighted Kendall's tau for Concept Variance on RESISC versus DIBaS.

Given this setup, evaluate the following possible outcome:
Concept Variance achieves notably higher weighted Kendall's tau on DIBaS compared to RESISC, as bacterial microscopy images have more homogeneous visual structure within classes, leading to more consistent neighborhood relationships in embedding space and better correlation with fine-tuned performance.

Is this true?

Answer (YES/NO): NO